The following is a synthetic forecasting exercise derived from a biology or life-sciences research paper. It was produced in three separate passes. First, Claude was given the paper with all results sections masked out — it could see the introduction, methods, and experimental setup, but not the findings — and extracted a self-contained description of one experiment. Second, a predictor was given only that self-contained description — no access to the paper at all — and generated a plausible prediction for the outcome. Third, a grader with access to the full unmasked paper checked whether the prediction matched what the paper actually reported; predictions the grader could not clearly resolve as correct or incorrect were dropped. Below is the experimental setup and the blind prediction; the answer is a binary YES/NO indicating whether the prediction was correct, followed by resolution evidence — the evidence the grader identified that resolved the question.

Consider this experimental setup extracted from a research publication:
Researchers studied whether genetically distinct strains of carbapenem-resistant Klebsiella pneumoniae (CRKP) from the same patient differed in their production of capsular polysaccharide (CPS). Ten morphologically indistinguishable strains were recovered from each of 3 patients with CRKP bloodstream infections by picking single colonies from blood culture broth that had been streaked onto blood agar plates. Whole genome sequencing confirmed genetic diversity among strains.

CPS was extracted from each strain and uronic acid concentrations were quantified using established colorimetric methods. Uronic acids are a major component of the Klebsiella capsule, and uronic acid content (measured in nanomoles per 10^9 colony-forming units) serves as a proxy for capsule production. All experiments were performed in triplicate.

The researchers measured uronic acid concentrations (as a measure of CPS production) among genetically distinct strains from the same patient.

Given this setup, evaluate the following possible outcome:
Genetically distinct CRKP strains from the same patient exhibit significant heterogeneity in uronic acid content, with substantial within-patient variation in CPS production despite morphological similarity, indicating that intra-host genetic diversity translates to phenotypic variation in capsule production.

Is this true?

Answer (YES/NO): NO